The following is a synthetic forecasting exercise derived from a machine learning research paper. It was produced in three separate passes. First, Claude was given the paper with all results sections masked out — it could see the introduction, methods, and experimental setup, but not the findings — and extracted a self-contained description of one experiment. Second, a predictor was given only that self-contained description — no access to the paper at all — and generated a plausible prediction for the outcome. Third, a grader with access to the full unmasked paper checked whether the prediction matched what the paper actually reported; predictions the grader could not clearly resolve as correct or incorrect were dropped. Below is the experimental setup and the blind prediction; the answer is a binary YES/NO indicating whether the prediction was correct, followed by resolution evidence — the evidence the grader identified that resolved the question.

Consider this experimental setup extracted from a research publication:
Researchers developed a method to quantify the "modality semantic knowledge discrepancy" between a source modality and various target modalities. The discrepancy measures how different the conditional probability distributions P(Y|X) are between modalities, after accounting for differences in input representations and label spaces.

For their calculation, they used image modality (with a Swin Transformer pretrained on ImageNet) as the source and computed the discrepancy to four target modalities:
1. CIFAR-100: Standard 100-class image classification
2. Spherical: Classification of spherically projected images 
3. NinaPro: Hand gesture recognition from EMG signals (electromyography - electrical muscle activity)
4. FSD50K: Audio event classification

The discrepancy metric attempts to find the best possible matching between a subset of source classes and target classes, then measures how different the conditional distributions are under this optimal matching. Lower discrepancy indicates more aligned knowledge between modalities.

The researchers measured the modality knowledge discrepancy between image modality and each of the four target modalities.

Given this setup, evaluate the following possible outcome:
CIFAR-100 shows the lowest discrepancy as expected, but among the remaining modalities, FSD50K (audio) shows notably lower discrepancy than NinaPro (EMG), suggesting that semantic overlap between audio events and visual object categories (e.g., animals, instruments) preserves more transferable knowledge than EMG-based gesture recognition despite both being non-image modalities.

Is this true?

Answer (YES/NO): NO